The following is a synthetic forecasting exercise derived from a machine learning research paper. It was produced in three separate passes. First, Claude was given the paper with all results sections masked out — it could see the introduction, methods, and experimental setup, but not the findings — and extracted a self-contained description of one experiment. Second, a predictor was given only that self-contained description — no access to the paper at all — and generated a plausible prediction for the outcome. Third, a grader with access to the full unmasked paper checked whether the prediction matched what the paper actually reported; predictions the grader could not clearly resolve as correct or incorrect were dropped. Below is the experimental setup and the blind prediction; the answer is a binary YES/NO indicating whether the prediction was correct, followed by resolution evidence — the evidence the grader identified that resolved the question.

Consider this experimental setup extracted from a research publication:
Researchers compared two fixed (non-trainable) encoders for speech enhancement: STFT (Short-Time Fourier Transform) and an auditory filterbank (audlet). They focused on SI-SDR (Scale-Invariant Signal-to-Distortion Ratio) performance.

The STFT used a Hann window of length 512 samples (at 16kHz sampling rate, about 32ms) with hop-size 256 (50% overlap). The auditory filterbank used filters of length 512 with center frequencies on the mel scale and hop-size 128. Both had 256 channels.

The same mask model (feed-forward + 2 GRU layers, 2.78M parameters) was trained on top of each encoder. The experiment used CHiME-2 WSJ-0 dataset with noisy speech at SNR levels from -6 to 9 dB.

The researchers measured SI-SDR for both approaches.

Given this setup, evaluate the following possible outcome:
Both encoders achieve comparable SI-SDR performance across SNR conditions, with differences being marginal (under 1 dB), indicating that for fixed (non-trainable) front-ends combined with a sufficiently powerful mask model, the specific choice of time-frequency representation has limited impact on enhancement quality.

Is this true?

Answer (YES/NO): YES